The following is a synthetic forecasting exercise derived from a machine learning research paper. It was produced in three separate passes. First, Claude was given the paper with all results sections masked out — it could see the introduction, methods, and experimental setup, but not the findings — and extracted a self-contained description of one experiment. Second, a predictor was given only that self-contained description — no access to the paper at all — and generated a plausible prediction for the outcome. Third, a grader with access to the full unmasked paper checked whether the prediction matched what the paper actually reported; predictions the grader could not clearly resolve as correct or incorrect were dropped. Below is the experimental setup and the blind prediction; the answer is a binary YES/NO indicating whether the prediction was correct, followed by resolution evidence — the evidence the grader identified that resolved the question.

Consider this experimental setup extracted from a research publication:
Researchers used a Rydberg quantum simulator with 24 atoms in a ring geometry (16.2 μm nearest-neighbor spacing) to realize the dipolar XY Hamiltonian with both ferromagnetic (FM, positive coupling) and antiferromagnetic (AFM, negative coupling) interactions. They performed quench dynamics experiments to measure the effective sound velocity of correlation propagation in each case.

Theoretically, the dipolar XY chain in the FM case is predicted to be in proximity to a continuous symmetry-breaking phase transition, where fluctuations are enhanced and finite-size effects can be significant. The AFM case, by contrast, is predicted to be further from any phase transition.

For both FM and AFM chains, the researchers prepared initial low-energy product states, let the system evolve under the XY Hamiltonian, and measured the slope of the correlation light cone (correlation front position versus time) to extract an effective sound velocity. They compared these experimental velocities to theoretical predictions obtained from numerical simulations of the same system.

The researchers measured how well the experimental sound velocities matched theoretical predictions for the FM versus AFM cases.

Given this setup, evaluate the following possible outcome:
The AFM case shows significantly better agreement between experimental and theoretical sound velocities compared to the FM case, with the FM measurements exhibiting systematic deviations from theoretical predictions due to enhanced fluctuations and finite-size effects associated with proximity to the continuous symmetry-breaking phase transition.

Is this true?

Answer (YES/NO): YES